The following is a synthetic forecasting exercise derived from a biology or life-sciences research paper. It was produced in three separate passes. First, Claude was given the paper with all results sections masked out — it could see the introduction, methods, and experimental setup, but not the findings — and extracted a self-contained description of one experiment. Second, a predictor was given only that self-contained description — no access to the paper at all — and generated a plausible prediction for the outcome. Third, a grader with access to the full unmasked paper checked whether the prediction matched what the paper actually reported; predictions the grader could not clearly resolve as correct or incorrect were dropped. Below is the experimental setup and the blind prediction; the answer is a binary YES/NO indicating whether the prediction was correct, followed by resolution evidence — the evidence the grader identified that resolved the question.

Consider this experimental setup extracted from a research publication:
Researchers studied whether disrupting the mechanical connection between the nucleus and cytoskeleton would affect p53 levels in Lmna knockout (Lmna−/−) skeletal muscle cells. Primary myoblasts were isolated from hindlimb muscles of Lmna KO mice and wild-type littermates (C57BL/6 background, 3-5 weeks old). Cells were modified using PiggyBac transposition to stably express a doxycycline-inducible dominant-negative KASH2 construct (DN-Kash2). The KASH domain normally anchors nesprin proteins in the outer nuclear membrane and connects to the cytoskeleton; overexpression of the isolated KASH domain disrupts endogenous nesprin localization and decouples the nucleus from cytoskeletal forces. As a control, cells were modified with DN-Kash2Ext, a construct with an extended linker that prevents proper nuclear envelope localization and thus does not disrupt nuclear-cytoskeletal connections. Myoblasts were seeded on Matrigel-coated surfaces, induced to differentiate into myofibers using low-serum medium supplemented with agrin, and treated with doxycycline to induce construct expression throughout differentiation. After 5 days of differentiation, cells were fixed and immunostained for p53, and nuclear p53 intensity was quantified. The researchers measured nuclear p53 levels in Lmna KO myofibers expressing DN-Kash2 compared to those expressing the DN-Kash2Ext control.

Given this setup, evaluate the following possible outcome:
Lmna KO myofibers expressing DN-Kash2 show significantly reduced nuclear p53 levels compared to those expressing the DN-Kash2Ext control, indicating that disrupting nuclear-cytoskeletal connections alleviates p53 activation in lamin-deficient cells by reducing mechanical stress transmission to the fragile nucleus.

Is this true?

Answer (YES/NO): YES